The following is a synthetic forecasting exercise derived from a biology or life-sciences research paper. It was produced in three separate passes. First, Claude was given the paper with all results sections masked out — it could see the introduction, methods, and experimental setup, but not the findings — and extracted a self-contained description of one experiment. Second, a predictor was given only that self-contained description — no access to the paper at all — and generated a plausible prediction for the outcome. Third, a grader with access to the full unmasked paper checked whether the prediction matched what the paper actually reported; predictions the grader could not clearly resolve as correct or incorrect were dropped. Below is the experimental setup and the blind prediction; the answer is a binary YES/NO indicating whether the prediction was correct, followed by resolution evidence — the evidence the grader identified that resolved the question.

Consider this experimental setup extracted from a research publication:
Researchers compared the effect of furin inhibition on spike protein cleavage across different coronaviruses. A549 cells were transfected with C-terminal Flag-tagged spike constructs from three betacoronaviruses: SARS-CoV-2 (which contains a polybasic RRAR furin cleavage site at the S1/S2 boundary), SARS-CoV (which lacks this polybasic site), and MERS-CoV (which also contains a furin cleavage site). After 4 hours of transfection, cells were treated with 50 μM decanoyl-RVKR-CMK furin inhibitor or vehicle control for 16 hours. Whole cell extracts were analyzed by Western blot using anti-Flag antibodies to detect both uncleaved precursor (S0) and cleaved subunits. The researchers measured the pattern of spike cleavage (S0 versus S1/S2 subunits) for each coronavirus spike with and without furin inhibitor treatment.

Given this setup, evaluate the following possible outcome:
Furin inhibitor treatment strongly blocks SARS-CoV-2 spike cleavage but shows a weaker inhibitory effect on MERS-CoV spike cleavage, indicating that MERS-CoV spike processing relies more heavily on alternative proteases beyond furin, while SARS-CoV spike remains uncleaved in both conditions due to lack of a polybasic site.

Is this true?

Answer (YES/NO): NO